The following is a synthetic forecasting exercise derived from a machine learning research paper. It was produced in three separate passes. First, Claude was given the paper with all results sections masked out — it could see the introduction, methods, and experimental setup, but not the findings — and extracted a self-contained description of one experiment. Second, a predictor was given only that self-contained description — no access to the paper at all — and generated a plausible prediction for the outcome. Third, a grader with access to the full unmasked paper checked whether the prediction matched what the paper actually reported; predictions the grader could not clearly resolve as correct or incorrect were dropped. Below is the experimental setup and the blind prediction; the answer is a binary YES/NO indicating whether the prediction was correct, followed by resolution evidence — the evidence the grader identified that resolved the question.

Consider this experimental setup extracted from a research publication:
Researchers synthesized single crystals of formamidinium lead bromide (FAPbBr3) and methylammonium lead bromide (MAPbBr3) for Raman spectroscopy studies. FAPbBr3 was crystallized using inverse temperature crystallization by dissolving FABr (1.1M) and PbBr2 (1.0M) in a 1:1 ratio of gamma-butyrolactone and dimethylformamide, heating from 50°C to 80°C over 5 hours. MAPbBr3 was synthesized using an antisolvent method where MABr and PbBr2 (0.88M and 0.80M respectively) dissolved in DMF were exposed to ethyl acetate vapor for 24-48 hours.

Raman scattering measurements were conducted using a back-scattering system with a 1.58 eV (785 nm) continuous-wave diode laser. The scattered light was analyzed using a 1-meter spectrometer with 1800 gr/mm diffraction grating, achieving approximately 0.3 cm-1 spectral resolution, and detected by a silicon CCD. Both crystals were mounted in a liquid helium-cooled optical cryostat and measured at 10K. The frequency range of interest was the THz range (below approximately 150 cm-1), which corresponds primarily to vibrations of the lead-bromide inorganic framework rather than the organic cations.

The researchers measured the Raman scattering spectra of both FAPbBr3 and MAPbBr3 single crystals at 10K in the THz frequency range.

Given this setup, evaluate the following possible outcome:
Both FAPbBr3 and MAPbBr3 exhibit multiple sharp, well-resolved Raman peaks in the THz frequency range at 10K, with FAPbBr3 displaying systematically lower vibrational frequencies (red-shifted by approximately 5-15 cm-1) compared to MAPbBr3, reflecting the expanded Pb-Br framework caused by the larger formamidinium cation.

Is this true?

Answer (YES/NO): NO